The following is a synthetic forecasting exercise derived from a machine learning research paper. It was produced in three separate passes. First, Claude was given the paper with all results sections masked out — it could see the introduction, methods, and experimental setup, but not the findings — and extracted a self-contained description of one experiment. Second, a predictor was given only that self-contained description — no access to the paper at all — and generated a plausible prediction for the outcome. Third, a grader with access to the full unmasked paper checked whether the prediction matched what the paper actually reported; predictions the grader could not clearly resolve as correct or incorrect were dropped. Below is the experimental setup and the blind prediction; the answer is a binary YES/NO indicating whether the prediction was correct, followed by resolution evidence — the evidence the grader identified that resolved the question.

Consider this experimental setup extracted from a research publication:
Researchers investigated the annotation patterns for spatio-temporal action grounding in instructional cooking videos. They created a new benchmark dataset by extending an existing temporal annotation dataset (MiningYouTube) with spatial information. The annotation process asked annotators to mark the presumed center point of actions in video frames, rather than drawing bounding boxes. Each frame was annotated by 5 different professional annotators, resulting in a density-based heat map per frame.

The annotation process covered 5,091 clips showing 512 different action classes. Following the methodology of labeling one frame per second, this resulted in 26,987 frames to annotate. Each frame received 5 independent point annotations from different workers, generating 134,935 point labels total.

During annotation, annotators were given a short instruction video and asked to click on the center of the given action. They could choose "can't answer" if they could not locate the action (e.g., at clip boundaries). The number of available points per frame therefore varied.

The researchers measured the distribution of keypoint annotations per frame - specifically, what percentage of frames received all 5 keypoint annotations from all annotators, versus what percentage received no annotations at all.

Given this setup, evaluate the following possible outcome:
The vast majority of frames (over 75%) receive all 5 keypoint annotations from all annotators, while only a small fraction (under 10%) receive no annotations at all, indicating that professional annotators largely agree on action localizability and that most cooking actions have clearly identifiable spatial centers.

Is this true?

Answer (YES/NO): NO